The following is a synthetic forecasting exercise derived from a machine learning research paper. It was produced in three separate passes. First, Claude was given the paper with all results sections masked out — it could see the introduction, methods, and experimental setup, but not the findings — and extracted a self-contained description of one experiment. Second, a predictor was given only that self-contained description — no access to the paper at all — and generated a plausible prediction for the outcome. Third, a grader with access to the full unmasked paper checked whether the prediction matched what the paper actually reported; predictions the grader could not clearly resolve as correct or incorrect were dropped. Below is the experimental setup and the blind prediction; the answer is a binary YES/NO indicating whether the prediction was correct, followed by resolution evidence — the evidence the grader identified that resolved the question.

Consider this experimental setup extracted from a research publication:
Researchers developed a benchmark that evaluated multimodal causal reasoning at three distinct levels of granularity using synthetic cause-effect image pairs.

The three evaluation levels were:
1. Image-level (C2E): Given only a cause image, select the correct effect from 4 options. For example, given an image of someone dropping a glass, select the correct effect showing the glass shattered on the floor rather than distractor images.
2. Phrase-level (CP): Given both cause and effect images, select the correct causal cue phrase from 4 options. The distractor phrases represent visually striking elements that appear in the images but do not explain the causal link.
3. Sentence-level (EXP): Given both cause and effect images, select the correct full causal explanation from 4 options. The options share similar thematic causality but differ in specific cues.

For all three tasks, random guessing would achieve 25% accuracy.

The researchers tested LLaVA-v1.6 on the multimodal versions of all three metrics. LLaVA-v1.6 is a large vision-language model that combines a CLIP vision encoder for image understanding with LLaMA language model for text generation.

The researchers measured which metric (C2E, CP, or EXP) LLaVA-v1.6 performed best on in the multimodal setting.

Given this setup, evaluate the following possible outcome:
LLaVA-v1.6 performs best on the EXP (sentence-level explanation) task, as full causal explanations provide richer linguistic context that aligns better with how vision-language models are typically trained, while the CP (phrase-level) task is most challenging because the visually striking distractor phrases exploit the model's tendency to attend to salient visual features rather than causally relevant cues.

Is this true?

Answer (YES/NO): NO